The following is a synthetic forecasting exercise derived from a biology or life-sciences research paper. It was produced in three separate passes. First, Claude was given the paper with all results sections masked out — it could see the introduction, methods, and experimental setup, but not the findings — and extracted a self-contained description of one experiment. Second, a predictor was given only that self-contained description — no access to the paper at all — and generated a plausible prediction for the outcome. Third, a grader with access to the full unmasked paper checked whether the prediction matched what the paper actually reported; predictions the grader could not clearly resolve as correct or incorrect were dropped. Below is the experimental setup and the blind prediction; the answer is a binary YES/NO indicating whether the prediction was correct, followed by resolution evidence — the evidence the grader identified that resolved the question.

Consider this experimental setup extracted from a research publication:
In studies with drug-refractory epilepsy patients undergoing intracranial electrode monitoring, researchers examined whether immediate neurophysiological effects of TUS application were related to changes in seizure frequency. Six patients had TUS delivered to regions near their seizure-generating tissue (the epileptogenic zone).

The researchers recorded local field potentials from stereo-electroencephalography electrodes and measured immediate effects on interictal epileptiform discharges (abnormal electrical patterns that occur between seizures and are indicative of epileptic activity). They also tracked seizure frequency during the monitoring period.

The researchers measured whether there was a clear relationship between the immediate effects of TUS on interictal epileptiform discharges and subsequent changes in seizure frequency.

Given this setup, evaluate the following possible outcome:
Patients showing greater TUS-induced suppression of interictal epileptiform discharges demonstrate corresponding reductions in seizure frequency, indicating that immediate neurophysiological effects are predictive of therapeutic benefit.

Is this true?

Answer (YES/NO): NO